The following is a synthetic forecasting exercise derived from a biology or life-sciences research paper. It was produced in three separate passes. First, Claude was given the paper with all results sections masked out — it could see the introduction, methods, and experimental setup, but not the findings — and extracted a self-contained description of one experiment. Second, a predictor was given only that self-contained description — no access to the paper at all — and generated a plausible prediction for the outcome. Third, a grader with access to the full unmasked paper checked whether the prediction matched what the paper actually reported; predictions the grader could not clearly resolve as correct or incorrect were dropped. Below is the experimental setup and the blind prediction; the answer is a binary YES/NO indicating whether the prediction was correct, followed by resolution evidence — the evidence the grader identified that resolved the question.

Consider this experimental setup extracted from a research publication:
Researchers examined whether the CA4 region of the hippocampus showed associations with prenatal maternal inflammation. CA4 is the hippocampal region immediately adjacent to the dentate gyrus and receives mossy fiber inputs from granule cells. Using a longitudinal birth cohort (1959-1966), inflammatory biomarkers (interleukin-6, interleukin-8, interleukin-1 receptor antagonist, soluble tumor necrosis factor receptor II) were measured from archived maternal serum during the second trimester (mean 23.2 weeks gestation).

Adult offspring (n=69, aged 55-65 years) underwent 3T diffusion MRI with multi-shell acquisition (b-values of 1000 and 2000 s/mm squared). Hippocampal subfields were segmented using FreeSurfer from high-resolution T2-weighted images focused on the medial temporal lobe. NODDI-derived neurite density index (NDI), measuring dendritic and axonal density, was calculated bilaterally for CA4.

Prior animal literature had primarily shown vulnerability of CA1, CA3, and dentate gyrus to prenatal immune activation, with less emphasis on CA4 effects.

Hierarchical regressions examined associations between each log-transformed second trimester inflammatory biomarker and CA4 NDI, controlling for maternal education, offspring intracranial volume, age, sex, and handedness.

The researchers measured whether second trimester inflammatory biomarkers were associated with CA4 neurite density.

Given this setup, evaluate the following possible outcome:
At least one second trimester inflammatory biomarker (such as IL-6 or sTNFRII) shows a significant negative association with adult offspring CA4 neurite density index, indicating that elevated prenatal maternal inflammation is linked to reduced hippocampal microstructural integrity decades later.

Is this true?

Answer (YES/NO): NO